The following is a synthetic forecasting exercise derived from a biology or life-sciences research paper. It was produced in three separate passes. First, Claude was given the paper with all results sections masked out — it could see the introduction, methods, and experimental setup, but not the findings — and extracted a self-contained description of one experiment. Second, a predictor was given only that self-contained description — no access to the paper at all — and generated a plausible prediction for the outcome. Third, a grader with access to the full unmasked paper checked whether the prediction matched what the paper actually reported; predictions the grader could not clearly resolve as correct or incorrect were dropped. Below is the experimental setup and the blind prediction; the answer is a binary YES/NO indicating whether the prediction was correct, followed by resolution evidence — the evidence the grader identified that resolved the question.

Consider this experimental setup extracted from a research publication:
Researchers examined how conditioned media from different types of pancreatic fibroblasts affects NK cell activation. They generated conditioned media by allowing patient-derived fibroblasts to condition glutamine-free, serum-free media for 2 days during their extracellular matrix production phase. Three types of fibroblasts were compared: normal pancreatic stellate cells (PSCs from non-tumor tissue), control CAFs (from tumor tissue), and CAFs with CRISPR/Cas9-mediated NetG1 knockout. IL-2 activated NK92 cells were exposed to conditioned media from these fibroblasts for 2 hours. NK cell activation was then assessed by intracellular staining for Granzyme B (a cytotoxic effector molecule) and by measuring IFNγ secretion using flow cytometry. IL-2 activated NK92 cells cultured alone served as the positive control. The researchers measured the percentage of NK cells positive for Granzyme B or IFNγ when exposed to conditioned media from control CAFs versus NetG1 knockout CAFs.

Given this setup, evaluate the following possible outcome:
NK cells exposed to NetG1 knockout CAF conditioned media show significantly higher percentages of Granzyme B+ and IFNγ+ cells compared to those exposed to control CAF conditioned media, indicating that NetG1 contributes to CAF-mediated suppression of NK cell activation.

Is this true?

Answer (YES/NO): YES